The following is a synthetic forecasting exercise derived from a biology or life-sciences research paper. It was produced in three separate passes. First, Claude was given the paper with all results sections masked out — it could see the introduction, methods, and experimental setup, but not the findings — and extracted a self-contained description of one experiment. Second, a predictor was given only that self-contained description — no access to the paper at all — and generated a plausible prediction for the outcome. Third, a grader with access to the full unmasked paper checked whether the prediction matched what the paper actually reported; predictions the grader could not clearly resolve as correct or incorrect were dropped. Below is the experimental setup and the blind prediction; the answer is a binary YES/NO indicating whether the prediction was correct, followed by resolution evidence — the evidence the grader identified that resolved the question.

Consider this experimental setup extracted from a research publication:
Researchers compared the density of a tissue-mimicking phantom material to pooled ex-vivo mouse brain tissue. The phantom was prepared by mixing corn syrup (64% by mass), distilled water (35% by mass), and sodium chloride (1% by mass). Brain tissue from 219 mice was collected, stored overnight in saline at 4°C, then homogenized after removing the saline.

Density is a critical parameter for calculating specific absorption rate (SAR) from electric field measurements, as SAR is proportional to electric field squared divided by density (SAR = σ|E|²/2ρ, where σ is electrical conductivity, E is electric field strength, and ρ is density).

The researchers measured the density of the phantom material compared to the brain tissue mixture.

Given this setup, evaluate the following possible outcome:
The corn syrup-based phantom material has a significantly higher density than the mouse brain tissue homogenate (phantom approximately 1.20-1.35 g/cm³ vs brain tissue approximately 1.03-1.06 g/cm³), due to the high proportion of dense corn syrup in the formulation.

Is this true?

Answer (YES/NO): NO